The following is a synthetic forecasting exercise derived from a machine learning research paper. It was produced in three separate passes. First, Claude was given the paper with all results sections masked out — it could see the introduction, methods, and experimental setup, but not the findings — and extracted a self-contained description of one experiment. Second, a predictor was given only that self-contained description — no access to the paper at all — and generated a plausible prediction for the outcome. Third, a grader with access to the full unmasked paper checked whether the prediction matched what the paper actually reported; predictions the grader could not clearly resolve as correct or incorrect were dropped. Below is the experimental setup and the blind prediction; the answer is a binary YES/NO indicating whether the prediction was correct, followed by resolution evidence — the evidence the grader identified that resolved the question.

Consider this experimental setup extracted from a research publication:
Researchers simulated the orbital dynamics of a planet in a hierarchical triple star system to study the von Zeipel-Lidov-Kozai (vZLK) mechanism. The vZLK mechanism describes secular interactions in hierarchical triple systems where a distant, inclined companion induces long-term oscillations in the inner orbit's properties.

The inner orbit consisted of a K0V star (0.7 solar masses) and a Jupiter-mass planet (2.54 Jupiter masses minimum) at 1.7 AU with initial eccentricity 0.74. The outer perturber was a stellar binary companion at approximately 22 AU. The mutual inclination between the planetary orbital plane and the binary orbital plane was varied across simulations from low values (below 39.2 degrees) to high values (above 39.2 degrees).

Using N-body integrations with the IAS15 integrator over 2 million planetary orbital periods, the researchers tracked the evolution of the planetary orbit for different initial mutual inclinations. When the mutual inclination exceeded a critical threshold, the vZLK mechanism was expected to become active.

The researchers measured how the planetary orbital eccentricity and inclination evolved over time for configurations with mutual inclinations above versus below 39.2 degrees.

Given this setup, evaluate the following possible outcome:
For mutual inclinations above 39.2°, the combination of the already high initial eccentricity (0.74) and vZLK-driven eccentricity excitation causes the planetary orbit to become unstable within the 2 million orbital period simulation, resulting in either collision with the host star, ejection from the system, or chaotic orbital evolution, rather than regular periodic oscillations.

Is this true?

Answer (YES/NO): NO